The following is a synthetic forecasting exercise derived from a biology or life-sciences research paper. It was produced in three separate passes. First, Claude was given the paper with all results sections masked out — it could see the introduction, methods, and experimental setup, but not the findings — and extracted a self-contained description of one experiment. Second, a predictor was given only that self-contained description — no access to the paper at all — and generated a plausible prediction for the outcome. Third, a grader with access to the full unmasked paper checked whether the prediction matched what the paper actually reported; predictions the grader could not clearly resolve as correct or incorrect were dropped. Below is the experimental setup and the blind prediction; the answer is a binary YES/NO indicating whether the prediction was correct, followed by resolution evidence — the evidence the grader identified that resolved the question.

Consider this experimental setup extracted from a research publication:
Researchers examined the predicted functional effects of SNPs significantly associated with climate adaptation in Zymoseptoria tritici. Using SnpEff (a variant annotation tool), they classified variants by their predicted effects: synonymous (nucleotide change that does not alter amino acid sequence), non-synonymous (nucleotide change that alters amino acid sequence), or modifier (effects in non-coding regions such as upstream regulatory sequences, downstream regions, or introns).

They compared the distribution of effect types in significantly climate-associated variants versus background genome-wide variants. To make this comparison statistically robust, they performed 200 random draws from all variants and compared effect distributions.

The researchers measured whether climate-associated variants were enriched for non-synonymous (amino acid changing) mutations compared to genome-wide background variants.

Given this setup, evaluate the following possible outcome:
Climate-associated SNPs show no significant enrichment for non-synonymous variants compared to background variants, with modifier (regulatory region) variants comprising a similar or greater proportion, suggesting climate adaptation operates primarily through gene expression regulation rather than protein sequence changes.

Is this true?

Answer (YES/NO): NO